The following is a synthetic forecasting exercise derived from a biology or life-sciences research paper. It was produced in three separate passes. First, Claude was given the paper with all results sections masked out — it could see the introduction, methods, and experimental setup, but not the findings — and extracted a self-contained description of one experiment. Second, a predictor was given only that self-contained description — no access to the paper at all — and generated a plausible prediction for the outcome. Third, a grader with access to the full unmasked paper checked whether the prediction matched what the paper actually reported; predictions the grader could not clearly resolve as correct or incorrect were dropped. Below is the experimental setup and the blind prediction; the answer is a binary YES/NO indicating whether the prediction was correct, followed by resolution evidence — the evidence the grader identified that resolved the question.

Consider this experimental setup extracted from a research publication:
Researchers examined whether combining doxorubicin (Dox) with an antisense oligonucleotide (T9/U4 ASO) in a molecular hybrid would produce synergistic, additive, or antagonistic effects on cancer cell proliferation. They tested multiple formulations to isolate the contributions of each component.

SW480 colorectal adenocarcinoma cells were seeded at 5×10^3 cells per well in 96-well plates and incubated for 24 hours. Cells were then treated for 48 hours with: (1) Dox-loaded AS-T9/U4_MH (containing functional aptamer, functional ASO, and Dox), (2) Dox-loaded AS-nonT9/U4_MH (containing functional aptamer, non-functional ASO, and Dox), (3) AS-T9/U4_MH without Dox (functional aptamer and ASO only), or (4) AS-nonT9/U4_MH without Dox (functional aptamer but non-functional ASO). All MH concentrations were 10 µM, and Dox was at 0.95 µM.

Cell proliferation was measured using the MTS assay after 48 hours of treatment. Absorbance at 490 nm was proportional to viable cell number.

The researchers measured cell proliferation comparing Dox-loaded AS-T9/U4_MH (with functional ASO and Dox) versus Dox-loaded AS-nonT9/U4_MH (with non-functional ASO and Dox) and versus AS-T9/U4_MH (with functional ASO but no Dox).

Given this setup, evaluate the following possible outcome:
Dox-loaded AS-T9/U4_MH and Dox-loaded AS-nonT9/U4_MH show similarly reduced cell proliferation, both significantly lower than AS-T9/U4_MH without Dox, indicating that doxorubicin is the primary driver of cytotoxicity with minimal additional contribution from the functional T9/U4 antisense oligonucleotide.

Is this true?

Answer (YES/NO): NO